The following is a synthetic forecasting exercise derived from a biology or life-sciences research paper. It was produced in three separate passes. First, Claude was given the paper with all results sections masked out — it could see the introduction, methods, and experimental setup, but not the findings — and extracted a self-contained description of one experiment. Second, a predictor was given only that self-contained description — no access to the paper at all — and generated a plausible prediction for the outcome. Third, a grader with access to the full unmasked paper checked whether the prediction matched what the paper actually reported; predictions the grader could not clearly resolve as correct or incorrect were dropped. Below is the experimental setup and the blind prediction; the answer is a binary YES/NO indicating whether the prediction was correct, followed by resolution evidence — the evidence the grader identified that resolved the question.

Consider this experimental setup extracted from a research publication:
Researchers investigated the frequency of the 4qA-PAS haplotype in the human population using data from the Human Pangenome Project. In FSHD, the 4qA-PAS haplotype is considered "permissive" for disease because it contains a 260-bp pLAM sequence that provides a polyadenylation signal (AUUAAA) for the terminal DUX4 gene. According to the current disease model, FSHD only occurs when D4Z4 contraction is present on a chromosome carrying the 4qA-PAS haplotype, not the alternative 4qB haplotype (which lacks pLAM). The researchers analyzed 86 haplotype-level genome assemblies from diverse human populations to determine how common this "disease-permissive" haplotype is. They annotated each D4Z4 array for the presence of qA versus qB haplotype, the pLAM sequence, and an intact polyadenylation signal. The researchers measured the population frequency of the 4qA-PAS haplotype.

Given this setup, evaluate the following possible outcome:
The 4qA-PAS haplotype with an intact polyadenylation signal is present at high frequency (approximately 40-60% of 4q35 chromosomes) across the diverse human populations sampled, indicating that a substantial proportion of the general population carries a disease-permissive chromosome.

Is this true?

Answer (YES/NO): YES